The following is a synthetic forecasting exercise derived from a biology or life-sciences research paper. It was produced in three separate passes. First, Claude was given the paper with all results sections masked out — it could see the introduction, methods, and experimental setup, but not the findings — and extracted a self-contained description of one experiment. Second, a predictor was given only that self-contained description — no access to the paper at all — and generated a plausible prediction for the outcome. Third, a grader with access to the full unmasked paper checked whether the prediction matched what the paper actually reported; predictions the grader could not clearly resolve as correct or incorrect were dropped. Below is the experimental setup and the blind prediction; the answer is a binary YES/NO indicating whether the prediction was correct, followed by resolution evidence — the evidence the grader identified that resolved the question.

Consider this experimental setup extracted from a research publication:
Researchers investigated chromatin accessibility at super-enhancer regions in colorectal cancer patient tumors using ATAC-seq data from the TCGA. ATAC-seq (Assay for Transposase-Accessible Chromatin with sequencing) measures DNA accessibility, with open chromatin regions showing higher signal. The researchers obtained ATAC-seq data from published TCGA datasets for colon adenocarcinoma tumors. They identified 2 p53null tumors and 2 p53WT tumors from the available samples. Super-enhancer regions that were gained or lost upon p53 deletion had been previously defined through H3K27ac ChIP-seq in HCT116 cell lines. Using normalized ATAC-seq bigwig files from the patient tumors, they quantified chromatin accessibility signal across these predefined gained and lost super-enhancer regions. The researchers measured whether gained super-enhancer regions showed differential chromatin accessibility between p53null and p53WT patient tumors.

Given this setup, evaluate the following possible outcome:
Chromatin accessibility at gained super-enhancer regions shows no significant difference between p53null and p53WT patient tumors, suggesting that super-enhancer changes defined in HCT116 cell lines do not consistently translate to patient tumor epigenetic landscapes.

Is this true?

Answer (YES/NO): NO